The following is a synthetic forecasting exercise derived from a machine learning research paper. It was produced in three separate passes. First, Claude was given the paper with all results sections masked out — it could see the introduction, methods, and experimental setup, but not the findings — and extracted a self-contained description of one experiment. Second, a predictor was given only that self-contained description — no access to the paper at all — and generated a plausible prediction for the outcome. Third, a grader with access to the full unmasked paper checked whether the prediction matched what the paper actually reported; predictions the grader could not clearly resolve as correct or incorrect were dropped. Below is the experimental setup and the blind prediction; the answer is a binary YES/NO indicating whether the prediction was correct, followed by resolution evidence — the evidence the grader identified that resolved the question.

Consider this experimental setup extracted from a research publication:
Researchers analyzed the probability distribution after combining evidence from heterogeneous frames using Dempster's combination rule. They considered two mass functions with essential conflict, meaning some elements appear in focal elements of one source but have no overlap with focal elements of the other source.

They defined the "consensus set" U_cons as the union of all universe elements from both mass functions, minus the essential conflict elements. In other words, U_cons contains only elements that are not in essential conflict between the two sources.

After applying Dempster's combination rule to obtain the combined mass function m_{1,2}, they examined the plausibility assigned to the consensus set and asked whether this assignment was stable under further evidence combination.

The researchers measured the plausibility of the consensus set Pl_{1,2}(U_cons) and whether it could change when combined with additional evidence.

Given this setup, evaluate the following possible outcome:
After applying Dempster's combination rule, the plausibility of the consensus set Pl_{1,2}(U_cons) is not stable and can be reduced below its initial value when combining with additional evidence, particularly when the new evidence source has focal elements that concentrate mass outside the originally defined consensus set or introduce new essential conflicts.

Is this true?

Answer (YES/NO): NO